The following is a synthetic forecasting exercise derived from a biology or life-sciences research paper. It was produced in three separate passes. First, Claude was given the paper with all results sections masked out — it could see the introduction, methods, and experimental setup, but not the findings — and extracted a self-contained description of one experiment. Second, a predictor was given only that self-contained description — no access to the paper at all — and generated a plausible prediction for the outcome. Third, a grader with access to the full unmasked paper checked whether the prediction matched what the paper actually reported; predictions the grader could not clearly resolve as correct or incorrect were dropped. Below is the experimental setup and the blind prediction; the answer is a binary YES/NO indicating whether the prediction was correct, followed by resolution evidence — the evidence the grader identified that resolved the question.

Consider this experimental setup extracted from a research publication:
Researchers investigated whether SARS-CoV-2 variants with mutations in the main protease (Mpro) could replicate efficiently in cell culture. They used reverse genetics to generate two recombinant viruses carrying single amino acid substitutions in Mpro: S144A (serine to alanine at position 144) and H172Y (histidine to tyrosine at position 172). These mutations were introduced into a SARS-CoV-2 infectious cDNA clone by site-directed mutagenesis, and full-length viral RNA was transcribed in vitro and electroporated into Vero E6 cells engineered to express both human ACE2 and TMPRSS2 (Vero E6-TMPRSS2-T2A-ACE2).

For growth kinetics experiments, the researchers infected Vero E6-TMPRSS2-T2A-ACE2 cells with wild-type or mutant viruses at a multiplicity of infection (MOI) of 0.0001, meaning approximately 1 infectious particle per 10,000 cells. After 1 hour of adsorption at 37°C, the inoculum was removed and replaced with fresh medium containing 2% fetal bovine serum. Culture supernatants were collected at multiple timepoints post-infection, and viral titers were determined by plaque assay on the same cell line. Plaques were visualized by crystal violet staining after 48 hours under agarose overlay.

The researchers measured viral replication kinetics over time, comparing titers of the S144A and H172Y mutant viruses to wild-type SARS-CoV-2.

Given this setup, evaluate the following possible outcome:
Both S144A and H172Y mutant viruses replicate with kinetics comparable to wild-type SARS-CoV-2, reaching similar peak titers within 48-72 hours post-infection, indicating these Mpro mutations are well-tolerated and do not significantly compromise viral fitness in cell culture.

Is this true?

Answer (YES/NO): NO